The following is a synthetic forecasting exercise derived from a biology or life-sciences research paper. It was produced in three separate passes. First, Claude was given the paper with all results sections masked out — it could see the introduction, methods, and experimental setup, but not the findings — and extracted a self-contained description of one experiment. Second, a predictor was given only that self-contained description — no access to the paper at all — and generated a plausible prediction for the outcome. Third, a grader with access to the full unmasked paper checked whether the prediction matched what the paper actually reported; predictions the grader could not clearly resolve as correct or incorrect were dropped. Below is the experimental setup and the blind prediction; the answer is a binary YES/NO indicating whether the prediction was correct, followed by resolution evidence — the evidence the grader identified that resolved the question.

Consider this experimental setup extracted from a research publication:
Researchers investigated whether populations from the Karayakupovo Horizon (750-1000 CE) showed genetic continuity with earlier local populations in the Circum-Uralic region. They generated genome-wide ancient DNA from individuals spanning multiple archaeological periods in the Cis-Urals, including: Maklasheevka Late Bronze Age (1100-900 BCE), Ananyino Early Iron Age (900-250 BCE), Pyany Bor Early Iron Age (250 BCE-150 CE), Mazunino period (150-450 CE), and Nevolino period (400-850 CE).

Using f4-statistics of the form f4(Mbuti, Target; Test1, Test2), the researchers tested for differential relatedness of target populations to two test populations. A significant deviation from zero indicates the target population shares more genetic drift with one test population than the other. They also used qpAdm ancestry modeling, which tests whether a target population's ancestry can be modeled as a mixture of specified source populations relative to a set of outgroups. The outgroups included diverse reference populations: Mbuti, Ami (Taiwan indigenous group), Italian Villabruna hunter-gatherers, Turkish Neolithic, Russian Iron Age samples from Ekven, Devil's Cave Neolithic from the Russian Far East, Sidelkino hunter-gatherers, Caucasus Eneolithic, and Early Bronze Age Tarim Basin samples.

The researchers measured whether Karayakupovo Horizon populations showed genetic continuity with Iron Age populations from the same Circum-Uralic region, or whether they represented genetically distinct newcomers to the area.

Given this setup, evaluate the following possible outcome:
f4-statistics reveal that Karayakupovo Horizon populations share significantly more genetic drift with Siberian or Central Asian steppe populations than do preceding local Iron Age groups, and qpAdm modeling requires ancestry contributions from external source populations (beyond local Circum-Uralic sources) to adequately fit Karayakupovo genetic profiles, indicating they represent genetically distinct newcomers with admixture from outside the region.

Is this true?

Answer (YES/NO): NO